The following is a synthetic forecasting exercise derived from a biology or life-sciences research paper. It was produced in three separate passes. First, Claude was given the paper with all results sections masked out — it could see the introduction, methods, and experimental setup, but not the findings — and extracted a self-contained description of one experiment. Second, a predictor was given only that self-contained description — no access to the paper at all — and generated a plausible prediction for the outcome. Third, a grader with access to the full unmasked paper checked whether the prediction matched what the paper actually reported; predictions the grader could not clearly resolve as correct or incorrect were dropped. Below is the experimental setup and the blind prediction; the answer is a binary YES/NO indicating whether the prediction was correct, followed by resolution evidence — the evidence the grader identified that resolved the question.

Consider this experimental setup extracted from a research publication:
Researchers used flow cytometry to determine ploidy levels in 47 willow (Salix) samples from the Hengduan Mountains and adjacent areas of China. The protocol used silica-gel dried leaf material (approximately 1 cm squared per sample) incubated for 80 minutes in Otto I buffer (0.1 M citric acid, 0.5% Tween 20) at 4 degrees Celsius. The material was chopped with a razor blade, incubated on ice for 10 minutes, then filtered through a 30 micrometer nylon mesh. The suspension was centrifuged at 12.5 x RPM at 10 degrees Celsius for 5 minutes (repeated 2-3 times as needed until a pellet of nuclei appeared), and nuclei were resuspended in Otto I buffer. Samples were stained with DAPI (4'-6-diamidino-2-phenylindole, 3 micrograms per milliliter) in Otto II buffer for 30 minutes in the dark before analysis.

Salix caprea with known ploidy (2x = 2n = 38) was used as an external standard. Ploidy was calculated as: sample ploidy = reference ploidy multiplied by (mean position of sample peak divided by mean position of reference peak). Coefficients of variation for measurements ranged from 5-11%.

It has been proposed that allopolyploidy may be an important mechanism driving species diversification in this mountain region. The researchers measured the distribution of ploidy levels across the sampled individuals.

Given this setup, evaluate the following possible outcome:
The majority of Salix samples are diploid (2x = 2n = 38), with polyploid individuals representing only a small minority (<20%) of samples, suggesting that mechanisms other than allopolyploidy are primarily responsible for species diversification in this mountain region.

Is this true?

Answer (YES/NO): NO